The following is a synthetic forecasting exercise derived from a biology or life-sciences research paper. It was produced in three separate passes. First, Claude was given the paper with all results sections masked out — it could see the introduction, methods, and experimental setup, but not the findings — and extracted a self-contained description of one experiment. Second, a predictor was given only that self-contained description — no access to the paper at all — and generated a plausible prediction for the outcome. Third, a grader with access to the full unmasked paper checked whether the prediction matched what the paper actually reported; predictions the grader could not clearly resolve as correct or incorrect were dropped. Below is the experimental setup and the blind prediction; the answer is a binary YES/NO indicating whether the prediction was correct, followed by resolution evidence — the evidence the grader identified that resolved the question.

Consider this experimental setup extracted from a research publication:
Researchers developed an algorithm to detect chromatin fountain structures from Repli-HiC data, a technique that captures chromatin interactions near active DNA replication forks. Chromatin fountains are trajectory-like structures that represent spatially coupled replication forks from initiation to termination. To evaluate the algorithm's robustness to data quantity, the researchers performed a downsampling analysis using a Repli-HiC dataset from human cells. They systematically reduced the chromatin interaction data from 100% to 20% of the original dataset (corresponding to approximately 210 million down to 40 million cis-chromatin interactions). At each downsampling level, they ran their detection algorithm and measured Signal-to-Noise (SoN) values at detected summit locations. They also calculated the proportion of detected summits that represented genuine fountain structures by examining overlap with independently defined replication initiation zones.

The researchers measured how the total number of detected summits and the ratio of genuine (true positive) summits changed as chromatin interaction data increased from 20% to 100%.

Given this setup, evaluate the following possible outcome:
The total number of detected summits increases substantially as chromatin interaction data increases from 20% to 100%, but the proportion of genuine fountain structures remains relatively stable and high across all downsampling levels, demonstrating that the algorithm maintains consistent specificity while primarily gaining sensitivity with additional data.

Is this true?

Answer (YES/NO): NO